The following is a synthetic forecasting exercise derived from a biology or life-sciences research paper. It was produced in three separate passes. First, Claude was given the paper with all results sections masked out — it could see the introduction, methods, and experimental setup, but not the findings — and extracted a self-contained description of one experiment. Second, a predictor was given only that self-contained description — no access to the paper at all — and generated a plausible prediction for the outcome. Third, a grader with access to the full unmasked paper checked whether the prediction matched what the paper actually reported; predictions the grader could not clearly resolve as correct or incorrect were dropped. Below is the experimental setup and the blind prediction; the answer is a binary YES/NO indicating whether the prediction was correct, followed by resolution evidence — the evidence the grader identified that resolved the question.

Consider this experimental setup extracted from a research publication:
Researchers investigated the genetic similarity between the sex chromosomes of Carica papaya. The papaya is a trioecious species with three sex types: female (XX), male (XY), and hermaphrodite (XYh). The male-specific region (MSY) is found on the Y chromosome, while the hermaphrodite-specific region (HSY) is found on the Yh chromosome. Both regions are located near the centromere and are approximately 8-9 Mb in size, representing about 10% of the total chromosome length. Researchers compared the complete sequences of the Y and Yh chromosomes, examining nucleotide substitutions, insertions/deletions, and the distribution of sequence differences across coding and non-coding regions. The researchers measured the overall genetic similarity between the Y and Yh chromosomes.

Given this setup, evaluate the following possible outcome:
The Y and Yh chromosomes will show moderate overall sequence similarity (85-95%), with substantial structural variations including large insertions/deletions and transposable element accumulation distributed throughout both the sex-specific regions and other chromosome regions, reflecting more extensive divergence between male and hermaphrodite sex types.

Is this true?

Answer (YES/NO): NO